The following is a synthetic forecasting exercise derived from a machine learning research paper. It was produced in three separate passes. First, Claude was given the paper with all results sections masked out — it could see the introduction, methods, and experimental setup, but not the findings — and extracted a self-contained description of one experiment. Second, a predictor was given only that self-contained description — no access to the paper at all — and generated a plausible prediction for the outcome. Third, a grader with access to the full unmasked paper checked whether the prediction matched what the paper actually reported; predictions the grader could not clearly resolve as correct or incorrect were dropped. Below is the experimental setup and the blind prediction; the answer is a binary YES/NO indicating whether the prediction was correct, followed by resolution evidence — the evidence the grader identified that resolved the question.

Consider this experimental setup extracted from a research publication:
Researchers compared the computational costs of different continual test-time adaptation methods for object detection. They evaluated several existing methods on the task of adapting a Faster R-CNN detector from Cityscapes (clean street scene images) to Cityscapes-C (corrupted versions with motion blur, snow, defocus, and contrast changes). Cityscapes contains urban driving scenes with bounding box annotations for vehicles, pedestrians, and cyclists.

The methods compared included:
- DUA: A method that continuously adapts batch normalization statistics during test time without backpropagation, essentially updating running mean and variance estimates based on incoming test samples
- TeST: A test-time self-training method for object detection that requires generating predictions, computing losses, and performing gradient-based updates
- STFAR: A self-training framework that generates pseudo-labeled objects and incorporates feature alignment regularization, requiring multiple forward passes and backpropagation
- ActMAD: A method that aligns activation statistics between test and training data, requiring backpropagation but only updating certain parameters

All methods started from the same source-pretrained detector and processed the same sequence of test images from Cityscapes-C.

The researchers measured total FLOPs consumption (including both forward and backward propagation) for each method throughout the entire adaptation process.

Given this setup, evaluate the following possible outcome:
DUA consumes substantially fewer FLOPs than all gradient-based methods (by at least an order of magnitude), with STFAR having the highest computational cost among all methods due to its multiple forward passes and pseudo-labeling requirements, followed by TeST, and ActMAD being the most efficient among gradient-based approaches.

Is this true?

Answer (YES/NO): NO